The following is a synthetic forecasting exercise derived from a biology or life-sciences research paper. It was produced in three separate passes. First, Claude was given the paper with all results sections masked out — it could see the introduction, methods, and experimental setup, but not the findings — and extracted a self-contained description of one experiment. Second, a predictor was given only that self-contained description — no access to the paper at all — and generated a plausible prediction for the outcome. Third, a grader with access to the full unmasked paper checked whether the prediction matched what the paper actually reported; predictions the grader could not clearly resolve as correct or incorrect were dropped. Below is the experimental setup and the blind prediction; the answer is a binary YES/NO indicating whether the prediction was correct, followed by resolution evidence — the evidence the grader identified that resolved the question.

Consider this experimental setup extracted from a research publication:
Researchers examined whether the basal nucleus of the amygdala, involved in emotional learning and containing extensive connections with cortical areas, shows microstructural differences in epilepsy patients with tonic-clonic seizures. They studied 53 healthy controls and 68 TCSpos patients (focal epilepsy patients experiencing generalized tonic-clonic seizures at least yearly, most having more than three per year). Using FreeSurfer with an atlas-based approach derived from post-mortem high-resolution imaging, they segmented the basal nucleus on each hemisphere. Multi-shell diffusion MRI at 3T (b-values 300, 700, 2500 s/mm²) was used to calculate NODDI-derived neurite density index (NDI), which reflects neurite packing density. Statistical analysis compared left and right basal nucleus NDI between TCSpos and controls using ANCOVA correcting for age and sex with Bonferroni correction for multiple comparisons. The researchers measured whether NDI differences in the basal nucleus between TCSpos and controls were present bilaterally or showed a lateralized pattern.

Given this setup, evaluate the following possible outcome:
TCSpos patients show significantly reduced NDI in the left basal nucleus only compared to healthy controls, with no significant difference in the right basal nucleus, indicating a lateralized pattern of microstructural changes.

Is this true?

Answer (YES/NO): NO